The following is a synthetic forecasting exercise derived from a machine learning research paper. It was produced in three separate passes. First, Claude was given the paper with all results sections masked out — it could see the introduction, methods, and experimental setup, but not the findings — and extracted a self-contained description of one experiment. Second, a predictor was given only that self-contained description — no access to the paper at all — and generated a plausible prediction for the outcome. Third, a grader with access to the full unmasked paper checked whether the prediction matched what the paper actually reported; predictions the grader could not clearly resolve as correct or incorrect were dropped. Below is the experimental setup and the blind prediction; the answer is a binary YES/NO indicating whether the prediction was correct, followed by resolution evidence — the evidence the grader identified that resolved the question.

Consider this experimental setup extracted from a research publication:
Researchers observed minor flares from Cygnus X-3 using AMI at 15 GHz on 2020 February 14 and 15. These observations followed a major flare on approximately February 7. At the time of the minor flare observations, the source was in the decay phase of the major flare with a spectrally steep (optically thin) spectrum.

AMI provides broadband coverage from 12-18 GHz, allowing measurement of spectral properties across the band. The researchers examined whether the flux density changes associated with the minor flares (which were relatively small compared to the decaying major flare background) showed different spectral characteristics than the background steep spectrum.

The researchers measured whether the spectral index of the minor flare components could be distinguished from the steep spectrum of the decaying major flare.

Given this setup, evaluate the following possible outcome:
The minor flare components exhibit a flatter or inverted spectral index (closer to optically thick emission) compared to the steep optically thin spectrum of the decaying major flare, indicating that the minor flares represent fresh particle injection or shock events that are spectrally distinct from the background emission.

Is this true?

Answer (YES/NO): NO